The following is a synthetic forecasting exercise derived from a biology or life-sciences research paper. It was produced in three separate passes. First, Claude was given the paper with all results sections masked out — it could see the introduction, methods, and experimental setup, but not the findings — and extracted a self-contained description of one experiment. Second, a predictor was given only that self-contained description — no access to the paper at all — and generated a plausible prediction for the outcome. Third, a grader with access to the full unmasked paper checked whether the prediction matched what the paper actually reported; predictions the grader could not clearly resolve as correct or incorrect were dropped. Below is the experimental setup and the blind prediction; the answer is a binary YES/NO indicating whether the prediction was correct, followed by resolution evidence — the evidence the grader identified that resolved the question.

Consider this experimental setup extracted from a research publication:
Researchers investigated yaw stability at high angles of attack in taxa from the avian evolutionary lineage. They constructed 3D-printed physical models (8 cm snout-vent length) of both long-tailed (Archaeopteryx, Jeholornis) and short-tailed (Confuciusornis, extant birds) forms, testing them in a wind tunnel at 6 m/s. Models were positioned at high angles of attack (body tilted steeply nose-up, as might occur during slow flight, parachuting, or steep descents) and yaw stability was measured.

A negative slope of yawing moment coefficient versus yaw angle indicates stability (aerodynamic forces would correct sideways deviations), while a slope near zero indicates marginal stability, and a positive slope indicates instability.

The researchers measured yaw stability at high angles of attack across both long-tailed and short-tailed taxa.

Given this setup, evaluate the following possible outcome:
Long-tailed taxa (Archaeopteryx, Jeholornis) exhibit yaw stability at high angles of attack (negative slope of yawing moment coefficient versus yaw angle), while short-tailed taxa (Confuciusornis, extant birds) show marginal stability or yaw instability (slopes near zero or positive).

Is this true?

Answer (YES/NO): NO